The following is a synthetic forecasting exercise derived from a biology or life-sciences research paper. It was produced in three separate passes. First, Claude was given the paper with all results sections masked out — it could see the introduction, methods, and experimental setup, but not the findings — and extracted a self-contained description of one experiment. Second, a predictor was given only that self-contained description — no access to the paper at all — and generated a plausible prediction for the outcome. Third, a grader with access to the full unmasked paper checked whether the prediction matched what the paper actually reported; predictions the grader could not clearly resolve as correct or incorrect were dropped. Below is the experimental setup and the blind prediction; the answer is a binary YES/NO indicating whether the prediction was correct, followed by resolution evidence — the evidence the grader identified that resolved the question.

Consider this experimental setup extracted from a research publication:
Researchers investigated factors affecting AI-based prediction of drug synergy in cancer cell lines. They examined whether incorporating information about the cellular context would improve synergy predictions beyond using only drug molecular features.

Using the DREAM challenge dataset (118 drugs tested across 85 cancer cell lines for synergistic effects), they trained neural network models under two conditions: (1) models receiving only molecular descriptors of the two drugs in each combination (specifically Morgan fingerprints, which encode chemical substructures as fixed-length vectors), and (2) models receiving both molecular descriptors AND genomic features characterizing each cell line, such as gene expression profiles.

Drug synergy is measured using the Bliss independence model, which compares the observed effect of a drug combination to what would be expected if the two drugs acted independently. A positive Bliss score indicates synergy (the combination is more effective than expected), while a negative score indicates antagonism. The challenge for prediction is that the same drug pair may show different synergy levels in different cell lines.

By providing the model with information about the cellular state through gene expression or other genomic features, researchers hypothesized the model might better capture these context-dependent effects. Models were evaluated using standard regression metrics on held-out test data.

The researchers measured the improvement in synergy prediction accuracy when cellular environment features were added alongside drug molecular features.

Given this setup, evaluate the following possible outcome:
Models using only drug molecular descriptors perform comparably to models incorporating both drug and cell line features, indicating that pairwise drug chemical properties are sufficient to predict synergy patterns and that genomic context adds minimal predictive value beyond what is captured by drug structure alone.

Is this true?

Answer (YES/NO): NO